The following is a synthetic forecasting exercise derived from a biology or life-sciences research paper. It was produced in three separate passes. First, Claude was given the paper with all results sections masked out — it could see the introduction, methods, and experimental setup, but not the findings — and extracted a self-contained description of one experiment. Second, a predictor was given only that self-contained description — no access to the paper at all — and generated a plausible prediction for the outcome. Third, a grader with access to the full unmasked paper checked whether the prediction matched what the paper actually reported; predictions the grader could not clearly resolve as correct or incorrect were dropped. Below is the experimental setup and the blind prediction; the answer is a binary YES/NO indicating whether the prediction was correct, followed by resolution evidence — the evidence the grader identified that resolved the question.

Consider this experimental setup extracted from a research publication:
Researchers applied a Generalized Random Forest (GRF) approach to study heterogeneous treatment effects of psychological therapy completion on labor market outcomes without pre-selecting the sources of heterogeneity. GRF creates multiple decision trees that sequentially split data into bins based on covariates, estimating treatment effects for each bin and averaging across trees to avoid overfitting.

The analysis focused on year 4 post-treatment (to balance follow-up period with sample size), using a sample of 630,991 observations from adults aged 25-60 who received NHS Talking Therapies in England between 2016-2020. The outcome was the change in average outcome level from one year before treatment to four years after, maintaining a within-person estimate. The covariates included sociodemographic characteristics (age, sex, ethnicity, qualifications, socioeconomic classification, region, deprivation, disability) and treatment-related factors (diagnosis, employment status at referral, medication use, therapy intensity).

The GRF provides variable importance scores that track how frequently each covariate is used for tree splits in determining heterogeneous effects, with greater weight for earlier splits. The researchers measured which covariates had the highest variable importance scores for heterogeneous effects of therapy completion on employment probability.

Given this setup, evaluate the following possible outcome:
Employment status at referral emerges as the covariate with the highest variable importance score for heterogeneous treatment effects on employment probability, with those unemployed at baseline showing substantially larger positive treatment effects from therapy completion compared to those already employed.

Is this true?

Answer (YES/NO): NO